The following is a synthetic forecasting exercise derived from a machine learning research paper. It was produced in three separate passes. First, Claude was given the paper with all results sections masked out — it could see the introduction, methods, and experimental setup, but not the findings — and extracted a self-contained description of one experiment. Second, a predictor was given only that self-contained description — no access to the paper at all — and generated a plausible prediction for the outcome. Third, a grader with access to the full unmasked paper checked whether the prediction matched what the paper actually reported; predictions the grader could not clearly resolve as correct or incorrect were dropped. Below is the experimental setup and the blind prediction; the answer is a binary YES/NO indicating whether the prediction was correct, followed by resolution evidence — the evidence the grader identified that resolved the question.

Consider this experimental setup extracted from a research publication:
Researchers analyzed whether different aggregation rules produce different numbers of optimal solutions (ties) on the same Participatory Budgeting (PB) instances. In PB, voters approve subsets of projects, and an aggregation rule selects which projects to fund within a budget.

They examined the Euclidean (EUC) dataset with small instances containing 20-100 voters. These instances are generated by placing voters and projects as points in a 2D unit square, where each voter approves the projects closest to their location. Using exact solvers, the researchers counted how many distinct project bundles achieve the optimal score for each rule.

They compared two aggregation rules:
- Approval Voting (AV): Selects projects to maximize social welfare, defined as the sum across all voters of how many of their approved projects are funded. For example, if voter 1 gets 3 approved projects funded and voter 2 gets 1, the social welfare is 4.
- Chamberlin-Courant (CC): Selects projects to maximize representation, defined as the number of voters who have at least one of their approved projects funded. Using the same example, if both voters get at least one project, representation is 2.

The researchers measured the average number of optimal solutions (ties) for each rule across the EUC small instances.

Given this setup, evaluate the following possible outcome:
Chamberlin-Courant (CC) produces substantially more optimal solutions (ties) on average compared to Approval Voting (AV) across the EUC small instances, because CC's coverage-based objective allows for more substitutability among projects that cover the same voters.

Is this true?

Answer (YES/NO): YES